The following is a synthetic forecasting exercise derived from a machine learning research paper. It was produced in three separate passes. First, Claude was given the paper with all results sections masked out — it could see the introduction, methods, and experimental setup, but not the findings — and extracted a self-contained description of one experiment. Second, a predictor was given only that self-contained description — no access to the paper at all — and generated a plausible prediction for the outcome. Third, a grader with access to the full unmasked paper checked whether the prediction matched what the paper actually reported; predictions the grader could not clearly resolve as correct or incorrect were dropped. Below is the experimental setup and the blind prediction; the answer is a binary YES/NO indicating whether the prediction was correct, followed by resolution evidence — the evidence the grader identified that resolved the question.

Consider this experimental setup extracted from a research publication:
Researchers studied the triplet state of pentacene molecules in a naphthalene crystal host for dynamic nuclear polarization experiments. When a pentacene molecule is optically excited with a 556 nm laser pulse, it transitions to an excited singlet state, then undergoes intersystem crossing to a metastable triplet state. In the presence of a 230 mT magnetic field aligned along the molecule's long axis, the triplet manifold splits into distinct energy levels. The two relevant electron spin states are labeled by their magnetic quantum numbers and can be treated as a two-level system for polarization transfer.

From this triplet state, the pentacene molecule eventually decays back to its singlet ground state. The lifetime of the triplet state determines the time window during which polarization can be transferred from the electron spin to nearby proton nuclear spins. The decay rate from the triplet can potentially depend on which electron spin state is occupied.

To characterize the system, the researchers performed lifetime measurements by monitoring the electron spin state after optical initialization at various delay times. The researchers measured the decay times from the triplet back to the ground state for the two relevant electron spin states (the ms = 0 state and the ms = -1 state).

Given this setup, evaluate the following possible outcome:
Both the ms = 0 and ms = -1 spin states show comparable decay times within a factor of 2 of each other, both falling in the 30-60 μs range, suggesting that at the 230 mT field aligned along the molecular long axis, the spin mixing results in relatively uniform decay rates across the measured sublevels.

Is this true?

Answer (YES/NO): NO